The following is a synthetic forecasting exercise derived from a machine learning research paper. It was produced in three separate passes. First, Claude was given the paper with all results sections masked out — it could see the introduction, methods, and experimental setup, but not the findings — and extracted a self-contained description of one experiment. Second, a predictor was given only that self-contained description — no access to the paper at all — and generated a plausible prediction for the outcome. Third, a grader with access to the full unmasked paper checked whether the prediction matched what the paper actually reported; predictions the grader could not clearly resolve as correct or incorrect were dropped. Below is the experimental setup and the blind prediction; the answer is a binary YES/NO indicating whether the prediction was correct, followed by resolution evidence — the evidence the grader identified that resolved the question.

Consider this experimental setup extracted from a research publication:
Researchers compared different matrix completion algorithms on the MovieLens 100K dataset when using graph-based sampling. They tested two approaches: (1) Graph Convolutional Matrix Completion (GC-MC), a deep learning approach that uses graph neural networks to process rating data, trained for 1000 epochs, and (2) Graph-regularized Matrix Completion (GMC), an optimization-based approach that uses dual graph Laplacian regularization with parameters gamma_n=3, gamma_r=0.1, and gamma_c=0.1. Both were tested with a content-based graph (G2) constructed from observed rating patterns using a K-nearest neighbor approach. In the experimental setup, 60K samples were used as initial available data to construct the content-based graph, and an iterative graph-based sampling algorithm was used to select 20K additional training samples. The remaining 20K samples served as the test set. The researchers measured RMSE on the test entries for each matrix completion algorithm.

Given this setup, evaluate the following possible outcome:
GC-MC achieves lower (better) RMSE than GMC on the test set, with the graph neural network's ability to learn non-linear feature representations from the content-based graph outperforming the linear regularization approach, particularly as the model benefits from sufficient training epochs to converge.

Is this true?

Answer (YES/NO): YES